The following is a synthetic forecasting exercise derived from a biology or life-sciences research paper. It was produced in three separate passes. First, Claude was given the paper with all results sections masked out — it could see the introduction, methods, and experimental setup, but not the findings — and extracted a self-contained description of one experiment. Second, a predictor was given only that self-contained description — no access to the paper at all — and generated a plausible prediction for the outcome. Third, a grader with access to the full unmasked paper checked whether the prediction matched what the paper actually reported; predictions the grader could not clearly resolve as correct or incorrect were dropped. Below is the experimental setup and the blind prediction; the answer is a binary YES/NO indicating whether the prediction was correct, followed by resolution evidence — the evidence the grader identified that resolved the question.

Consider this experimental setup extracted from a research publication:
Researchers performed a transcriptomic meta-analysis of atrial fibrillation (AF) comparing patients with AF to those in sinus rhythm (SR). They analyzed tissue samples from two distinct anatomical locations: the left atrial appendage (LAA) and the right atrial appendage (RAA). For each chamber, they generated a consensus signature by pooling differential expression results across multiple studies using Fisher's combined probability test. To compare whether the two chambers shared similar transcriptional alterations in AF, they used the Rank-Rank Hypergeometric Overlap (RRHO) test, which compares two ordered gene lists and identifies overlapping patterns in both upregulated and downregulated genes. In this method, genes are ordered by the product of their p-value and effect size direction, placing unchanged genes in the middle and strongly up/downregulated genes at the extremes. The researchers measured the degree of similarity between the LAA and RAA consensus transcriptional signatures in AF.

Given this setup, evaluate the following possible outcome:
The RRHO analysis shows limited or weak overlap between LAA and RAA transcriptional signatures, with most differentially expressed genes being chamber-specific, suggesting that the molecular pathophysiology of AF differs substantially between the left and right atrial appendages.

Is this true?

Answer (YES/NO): NO